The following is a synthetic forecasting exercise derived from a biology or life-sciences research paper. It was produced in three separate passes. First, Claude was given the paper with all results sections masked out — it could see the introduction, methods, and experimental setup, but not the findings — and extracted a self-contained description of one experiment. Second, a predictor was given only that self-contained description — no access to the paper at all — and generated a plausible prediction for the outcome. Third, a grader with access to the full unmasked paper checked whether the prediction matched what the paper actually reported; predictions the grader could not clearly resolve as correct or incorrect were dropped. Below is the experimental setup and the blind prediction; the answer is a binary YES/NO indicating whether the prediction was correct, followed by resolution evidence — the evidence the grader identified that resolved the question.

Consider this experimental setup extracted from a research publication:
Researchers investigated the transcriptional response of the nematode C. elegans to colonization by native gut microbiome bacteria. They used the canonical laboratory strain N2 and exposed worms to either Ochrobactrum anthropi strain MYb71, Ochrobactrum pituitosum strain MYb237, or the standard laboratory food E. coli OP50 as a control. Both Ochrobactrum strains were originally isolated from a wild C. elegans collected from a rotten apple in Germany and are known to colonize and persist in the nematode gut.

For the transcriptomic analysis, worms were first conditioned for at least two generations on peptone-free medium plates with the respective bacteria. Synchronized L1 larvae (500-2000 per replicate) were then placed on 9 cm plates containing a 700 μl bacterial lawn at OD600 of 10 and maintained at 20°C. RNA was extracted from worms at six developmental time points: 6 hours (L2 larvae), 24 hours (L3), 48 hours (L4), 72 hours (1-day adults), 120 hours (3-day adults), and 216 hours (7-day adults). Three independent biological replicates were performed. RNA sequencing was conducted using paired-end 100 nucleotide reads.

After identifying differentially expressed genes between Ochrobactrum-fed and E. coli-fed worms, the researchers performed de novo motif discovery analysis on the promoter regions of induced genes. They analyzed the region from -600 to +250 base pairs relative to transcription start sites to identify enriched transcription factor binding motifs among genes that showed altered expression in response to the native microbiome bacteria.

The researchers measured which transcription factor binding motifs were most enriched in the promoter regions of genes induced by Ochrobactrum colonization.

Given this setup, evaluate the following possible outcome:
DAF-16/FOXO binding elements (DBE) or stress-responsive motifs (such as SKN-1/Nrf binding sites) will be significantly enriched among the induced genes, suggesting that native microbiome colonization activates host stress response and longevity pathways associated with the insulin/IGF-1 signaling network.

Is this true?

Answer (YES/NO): NO